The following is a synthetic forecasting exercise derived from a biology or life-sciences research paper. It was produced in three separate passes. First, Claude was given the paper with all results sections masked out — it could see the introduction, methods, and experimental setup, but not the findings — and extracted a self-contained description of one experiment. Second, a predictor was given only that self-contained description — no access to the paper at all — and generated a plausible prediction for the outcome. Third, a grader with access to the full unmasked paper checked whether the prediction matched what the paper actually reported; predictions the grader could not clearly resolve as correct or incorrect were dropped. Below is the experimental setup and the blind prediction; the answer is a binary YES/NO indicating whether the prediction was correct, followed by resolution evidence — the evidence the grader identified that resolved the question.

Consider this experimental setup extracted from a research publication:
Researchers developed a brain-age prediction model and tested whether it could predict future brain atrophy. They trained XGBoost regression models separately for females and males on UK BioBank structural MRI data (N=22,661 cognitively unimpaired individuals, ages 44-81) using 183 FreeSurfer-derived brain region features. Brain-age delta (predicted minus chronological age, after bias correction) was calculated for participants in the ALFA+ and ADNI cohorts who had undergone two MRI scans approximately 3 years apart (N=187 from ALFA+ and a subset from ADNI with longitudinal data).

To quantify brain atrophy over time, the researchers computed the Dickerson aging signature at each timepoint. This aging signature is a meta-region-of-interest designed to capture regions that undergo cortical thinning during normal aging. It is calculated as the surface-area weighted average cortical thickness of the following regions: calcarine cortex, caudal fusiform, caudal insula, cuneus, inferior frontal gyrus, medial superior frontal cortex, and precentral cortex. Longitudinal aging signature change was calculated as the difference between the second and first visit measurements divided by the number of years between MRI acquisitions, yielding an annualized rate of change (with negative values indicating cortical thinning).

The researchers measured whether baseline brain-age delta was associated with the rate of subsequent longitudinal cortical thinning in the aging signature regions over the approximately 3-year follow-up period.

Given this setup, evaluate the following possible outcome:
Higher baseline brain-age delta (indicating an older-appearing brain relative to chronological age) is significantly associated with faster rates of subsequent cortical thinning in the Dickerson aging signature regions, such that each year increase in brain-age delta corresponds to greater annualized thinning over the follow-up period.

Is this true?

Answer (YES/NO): NO